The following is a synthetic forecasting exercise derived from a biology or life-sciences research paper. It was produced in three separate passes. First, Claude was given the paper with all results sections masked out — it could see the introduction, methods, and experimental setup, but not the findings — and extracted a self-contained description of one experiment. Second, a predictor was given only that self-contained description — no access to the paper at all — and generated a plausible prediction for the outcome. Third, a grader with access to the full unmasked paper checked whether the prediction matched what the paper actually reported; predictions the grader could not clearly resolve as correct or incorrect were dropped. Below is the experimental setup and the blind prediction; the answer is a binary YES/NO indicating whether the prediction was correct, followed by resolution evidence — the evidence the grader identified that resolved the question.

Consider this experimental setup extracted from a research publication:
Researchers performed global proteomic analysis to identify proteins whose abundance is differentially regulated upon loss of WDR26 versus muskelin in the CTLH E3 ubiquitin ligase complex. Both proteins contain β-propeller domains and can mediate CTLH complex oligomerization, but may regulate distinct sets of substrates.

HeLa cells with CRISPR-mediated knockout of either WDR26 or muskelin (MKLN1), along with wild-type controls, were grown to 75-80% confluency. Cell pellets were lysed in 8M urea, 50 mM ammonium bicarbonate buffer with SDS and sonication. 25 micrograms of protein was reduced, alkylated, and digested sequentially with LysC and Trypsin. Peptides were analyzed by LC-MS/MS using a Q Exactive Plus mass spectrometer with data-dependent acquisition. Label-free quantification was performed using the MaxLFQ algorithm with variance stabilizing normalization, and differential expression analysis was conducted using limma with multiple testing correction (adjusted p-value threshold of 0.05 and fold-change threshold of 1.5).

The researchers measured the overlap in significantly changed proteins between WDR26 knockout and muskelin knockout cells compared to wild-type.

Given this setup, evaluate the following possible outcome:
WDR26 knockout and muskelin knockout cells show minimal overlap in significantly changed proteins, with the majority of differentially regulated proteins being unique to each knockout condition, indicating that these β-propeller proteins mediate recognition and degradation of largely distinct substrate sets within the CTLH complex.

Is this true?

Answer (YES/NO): NO